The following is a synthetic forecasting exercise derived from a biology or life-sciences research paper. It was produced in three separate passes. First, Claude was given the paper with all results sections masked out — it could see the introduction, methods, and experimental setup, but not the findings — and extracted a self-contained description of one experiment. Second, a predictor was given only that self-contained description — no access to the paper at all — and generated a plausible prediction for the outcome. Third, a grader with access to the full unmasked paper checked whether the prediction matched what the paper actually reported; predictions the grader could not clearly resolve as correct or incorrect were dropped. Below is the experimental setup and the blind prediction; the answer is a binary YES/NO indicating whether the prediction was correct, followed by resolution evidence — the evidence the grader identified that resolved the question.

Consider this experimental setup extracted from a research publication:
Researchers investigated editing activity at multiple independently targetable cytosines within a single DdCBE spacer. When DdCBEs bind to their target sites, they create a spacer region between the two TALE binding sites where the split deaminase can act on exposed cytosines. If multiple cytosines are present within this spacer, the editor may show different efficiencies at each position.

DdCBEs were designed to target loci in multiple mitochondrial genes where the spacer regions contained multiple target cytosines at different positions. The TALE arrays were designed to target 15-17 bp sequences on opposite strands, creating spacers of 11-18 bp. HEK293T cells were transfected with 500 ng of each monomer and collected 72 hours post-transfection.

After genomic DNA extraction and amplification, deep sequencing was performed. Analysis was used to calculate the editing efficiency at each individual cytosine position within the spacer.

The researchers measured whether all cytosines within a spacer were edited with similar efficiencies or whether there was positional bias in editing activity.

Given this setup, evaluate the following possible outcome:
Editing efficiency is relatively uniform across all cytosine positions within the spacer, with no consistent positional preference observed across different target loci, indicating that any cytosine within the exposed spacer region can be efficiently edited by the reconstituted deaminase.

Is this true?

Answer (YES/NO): NO